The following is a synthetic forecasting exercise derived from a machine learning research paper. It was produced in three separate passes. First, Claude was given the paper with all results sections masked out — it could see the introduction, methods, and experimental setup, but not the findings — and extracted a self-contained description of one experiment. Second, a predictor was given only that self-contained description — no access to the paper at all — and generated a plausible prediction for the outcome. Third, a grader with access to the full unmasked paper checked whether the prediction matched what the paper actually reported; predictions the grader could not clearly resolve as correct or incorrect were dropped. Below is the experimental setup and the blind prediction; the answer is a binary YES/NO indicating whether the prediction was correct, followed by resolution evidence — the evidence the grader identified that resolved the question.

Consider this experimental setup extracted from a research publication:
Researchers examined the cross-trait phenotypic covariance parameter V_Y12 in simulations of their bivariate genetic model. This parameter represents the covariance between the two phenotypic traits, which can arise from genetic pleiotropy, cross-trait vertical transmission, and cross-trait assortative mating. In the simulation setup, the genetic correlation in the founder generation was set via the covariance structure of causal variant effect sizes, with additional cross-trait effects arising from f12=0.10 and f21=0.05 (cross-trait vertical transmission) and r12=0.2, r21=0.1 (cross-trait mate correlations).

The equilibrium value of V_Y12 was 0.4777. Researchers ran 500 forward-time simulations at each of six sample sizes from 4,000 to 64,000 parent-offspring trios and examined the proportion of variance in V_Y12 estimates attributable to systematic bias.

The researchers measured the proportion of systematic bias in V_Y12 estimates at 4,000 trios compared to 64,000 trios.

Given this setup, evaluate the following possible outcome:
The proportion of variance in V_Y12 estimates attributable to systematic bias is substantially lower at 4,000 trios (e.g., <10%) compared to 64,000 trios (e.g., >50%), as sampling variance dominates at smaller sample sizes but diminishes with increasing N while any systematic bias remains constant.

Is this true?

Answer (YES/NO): NO